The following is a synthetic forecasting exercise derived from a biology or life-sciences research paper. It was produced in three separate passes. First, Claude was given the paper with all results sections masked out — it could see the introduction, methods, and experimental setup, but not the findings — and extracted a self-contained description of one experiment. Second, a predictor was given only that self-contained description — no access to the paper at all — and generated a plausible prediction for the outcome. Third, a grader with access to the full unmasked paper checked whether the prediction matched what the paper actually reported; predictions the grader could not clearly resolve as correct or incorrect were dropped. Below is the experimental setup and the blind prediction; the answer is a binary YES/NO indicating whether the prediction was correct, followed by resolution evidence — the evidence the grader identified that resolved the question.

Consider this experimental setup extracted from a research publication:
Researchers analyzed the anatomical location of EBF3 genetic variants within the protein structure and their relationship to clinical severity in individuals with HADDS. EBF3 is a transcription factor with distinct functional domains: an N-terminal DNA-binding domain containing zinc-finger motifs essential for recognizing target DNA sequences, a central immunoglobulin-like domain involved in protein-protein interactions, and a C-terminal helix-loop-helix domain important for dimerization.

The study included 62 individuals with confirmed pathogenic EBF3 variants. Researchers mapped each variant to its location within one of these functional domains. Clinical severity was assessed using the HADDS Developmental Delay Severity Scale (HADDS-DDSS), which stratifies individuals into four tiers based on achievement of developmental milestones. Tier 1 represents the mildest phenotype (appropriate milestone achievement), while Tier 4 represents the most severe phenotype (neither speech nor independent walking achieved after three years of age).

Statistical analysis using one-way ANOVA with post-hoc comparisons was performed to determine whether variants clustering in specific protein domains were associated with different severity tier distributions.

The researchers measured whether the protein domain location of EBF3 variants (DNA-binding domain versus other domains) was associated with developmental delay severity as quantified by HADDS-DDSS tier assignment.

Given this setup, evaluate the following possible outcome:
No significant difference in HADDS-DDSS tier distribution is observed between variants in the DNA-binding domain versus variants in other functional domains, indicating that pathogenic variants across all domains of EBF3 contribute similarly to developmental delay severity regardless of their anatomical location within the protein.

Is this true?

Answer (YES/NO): NO